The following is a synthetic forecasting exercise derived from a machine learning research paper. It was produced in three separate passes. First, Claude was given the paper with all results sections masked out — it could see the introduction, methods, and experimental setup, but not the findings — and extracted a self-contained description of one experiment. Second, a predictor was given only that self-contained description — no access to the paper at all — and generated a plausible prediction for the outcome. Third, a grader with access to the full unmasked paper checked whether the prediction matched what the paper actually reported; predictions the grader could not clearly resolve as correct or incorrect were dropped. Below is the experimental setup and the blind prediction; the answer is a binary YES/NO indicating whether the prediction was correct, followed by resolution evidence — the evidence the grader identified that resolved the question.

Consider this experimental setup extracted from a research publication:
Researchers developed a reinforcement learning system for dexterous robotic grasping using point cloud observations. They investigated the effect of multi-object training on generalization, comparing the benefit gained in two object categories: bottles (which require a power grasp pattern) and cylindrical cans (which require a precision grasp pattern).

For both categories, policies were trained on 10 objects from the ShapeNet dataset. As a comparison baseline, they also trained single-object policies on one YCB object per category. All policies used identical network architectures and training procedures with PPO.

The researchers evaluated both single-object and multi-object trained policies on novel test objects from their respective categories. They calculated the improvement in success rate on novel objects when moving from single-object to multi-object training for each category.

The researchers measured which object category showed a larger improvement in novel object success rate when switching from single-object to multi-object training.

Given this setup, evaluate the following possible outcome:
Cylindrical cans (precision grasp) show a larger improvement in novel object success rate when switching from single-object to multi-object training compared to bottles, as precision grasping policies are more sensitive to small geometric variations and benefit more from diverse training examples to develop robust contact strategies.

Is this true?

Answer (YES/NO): NO